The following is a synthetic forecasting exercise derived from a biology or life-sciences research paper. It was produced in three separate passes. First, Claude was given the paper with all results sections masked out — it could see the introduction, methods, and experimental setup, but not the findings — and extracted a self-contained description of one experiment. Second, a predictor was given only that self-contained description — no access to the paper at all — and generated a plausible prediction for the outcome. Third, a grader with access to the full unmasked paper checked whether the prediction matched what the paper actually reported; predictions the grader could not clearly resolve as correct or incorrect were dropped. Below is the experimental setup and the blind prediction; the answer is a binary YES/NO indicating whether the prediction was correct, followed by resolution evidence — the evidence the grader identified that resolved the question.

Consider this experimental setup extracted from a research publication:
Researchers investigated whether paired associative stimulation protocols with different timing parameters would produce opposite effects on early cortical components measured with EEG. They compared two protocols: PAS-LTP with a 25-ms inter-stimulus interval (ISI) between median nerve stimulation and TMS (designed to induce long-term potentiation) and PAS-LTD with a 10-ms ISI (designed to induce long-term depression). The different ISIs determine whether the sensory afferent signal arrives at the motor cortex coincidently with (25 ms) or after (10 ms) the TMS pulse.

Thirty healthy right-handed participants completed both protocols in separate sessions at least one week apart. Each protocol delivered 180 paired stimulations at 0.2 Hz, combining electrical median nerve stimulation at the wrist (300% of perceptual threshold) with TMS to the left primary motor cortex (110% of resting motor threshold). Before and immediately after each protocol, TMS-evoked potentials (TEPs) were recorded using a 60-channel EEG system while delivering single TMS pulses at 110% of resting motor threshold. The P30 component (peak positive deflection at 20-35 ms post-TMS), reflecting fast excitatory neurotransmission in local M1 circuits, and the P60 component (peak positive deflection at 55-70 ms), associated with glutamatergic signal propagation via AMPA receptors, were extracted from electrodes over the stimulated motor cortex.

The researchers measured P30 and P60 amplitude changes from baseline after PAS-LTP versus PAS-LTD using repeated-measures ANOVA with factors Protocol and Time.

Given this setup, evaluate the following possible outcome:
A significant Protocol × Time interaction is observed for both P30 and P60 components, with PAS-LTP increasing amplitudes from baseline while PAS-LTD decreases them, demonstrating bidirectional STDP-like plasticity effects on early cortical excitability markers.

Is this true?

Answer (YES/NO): NO